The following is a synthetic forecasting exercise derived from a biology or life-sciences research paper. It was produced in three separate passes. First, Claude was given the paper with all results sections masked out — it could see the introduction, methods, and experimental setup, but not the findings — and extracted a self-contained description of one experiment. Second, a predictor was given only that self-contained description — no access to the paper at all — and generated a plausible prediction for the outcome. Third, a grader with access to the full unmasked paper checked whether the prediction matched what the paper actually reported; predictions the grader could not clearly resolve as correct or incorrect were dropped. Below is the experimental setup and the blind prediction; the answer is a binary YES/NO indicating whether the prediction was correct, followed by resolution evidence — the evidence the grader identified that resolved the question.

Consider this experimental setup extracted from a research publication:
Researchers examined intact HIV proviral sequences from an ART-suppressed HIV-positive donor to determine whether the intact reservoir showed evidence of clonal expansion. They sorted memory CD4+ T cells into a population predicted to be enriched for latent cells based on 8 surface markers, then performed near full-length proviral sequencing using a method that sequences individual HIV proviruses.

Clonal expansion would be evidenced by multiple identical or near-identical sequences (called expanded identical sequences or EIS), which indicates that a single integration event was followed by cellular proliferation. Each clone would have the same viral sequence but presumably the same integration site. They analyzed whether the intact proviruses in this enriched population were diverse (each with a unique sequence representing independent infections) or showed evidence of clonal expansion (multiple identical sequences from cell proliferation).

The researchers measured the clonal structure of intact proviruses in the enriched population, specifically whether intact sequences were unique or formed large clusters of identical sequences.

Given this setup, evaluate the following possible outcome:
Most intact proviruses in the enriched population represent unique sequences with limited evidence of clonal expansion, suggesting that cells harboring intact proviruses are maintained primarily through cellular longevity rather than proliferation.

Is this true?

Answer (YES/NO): NO